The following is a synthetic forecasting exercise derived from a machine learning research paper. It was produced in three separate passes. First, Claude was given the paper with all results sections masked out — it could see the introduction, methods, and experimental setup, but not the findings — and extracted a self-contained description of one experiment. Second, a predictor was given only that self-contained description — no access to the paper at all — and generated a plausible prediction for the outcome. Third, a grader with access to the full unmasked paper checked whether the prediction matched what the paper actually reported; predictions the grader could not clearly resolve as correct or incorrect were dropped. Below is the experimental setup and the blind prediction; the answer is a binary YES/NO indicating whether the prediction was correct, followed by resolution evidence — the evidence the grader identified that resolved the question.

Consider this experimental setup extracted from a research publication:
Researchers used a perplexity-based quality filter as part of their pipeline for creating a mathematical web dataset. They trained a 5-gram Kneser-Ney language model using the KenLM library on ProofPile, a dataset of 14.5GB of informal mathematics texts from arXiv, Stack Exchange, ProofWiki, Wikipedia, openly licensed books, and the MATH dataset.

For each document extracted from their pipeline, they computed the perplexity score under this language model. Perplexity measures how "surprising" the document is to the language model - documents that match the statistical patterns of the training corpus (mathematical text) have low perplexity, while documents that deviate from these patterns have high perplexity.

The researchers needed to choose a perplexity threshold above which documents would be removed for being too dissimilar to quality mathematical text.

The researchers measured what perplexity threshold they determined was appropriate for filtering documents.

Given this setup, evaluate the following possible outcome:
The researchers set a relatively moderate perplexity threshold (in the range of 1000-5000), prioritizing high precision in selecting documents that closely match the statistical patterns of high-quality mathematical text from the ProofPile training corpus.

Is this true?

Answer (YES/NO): NO